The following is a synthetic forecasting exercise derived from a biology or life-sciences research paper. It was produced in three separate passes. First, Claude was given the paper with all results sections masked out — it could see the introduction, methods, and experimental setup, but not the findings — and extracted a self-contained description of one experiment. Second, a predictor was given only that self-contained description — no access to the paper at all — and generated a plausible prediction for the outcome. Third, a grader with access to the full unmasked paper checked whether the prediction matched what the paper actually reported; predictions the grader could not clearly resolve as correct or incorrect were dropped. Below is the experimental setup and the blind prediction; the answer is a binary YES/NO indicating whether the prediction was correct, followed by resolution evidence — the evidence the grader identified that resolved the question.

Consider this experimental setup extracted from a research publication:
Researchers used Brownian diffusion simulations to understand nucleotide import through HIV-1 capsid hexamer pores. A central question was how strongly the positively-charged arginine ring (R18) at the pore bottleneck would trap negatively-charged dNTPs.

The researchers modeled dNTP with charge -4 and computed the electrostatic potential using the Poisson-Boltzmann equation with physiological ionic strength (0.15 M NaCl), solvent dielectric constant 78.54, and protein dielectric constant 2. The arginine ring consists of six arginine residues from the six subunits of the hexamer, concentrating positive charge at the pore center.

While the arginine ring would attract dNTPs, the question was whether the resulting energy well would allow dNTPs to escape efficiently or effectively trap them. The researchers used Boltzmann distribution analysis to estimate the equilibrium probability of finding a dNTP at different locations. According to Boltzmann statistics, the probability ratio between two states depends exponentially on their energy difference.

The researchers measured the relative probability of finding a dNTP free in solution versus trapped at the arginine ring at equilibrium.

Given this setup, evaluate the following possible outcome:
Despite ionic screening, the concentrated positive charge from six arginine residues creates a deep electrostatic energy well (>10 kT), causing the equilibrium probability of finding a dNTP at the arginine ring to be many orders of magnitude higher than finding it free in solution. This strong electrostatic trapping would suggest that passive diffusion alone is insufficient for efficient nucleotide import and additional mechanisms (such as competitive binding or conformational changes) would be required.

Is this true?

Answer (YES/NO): YES